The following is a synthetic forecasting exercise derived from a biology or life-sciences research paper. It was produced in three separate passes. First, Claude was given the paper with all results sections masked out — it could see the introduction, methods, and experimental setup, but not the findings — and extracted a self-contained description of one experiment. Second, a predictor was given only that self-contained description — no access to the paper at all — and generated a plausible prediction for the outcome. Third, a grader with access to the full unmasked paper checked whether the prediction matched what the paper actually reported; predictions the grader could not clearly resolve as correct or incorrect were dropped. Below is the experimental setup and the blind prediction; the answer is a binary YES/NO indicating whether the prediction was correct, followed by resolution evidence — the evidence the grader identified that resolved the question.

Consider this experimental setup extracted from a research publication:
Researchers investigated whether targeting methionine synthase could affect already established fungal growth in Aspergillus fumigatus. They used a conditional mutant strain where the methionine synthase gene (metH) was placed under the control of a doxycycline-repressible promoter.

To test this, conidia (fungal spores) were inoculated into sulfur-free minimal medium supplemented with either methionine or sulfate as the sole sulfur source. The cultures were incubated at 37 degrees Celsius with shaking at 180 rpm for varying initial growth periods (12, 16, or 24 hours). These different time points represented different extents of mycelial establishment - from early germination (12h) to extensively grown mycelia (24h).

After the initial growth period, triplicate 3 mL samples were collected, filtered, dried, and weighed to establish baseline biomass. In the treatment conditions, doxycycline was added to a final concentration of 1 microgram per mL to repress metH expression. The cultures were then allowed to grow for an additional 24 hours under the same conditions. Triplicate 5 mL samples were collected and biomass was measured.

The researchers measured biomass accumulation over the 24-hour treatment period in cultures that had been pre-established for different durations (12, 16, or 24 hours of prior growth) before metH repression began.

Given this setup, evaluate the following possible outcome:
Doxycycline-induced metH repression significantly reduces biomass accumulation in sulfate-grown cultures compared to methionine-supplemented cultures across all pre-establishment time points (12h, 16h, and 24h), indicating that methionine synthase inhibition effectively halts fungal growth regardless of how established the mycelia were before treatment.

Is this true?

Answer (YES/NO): NO